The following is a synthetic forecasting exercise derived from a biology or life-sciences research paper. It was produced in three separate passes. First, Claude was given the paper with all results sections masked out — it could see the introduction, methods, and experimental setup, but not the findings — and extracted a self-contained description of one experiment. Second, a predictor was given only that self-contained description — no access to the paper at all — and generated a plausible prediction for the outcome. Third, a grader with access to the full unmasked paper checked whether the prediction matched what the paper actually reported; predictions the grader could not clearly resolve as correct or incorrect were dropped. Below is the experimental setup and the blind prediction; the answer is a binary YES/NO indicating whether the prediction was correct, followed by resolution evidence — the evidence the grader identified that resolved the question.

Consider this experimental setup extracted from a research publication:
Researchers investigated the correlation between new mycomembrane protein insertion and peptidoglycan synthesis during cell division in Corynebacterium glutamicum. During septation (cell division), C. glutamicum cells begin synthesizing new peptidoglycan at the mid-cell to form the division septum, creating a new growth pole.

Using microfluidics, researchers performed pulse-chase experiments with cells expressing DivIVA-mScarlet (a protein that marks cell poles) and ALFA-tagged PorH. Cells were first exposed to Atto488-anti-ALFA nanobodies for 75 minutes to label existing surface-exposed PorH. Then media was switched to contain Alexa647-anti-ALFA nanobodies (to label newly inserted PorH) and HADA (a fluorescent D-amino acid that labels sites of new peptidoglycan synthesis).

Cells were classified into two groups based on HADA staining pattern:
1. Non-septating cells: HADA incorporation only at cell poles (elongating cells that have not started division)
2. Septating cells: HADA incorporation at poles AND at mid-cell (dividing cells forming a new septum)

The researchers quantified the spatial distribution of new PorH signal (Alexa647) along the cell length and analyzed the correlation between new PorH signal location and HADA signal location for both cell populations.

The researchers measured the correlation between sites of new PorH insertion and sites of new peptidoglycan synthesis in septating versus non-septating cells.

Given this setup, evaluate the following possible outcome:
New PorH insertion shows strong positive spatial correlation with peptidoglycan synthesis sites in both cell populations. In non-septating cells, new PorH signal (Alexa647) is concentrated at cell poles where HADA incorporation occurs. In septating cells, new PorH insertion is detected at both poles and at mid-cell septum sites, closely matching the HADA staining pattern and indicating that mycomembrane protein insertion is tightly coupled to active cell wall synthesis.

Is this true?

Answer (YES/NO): NO